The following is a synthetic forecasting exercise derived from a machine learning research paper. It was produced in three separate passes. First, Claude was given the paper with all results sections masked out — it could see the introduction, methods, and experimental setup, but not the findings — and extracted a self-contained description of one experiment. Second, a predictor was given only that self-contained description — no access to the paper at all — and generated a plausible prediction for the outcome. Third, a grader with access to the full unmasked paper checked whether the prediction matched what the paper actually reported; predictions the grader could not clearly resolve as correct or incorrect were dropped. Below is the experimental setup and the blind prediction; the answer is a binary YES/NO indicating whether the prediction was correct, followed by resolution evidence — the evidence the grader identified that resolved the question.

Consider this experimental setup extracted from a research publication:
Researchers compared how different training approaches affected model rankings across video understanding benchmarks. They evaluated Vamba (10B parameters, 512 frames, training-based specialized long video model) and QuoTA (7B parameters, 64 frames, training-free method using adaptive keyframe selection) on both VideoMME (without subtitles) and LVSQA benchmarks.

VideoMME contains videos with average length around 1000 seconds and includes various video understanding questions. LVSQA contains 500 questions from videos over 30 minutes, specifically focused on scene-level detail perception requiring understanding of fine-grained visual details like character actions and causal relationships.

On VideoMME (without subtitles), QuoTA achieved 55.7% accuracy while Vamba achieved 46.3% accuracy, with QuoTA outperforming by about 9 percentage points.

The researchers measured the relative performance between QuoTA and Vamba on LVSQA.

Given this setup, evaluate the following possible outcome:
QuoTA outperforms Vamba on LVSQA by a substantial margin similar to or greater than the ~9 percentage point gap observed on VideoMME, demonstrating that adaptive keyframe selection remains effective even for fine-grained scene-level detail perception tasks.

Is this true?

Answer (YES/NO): NO